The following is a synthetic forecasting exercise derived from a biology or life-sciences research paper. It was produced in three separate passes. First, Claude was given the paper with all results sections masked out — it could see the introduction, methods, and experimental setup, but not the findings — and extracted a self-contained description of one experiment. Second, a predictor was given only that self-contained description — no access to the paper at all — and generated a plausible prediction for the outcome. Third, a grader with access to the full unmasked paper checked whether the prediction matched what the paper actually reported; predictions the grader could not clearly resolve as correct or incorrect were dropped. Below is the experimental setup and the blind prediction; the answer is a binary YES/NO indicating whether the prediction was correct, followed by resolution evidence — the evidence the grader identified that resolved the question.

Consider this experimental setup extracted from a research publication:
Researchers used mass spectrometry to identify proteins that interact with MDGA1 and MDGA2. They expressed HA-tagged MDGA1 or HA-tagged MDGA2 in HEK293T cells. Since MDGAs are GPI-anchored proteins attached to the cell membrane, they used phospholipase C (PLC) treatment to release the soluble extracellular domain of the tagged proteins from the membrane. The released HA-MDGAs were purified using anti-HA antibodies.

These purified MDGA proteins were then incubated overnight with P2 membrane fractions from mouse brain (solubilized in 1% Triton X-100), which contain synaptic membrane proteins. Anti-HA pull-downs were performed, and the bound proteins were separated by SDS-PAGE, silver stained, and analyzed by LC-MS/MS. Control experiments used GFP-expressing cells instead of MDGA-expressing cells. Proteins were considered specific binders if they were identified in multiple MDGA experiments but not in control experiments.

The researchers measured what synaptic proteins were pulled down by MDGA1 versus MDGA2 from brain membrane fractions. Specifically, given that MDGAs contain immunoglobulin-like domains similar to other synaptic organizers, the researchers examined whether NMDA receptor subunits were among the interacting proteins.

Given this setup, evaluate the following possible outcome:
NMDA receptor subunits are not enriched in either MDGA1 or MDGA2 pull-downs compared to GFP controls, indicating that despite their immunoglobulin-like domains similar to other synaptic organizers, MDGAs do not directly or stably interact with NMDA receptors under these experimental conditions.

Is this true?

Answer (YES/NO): NO